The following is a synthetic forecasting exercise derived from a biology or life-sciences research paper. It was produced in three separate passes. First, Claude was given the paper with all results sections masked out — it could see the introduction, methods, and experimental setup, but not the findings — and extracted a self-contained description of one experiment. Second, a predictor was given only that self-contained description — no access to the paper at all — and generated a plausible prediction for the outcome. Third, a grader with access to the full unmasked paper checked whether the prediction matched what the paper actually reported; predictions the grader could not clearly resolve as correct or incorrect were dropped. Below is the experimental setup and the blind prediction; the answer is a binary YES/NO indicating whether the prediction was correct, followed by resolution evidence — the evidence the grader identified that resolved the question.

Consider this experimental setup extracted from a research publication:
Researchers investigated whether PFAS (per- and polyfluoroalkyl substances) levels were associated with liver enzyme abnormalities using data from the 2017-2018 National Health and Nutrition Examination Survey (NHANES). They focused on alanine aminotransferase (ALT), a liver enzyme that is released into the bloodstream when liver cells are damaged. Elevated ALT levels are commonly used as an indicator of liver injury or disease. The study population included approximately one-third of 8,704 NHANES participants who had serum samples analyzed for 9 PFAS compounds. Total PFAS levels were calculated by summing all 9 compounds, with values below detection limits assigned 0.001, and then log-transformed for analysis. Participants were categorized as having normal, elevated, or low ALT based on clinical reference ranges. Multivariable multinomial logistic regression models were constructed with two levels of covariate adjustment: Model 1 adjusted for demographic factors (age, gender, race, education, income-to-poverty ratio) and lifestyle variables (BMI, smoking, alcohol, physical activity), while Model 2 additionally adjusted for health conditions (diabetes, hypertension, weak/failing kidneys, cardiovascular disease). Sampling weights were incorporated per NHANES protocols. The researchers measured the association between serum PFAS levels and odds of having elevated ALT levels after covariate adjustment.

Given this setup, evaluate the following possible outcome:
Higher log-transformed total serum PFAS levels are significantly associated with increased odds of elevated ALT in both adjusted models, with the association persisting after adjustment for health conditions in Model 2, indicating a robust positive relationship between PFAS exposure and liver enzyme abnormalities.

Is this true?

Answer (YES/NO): NO